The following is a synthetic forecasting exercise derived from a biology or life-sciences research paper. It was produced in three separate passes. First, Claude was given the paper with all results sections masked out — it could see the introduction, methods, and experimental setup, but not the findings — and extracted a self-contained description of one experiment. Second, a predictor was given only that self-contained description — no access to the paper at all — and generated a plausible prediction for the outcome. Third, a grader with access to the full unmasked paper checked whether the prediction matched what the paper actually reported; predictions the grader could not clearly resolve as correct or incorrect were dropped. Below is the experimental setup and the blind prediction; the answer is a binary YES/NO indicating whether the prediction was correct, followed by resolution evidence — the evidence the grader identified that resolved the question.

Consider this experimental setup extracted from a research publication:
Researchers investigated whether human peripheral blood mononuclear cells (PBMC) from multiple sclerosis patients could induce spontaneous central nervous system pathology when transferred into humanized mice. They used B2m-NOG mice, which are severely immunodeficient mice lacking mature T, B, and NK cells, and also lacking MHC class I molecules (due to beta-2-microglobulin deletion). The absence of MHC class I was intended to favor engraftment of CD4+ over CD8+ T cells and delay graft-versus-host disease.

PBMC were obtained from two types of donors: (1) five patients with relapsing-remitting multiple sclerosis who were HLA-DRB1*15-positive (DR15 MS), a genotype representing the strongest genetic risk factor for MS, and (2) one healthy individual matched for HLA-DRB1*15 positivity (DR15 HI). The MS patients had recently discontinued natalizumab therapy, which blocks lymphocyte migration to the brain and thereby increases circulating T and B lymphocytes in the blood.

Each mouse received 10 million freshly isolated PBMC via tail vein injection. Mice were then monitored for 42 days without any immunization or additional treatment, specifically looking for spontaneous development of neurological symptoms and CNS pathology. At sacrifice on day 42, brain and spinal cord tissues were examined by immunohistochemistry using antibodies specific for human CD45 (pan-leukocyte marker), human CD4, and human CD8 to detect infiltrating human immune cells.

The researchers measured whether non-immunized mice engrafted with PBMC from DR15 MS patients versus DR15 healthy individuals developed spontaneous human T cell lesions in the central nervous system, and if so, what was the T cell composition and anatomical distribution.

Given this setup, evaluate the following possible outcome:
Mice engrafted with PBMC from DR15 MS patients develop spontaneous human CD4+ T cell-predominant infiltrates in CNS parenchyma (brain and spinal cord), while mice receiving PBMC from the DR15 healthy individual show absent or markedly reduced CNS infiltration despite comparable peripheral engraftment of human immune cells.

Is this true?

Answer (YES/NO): NO